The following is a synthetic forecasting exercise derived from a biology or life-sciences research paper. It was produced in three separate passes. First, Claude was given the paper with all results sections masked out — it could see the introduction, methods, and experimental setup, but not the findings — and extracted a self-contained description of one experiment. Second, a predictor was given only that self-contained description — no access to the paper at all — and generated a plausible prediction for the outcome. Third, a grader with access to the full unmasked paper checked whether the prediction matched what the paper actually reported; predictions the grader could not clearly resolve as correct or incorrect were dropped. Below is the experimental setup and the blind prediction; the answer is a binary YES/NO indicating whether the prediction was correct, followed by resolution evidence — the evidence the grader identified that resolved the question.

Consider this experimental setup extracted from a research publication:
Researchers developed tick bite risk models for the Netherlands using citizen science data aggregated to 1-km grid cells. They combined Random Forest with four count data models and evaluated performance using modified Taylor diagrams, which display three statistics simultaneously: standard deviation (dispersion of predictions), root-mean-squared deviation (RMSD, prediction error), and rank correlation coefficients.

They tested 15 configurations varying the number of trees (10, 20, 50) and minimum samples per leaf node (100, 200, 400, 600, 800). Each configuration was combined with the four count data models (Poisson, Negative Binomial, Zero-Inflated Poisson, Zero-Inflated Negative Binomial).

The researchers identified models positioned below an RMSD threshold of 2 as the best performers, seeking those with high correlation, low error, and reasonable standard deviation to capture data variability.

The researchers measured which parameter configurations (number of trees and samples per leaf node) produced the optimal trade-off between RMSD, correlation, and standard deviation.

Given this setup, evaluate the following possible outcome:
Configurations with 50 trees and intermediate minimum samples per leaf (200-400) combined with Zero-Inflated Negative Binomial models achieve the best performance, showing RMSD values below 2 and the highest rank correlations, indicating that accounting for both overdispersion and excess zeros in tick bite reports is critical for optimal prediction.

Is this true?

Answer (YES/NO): NO